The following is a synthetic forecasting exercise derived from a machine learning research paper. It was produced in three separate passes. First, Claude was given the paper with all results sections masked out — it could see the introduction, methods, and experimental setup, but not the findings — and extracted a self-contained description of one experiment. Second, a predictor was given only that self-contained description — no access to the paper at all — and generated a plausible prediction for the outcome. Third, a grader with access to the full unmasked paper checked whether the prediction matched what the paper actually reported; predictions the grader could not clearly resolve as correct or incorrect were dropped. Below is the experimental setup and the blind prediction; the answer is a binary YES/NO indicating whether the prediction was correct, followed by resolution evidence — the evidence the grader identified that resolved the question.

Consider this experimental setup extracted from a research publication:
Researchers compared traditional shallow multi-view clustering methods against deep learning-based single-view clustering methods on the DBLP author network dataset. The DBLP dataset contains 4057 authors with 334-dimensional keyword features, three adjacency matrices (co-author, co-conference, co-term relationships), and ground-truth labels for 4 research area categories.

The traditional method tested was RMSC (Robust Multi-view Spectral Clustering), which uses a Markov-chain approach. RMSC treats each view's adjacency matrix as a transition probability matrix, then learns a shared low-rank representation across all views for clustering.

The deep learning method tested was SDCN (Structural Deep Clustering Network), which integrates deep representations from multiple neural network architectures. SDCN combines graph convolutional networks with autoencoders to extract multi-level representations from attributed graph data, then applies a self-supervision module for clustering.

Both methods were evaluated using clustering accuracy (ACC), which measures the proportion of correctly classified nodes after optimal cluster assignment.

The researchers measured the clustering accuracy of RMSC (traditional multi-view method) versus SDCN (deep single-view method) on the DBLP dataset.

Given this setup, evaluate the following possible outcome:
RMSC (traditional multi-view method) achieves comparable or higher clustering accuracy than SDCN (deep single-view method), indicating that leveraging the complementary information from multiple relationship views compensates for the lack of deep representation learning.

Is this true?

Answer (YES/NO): YES